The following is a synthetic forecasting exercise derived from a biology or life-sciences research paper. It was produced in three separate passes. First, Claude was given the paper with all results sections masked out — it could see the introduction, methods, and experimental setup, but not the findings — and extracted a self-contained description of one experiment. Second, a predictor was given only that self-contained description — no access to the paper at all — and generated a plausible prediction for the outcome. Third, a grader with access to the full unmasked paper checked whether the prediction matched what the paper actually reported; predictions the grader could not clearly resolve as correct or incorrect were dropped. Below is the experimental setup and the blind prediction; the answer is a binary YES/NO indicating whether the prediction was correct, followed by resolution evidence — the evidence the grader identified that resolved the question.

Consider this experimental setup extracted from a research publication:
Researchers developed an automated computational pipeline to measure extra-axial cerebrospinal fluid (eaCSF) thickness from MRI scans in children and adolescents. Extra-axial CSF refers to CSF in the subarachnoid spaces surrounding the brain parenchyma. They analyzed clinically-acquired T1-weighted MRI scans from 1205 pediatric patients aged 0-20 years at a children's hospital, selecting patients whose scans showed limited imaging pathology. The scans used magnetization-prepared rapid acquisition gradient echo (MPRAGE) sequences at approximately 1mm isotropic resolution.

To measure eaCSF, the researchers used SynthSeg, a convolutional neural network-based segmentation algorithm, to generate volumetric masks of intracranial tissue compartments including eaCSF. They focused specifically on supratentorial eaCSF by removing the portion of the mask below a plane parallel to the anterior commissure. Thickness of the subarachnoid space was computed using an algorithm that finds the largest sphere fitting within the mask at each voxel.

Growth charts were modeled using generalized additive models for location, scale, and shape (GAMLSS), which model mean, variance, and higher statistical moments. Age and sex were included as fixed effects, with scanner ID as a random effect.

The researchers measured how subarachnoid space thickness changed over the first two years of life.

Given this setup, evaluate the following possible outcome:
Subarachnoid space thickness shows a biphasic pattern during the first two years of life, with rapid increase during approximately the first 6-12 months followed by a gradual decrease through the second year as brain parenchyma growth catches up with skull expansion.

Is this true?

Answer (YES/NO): NO